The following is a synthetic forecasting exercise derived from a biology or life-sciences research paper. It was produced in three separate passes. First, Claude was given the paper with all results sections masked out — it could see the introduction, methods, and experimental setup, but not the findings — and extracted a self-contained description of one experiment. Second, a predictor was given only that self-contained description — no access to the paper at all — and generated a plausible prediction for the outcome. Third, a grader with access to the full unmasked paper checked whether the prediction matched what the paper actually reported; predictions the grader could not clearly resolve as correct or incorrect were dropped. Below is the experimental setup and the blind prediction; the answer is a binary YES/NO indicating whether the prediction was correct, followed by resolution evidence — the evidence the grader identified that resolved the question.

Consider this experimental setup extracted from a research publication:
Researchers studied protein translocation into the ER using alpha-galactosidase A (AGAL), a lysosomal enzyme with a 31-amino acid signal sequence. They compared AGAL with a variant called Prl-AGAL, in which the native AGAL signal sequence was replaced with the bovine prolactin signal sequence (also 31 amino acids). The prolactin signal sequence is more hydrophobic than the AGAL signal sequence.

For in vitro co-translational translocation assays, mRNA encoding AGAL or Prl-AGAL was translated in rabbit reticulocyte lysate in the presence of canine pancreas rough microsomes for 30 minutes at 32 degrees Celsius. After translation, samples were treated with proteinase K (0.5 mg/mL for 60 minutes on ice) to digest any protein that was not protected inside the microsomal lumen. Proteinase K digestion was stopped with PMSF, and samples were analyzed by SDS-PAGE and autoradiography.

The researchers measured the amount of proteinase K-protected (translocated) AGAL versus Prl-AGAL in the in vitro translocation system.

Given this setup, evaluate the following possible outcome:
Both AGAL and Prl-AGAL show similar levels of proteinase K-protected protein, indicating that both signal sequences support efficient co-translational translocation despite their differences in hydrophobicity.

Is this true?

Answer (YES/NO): NO